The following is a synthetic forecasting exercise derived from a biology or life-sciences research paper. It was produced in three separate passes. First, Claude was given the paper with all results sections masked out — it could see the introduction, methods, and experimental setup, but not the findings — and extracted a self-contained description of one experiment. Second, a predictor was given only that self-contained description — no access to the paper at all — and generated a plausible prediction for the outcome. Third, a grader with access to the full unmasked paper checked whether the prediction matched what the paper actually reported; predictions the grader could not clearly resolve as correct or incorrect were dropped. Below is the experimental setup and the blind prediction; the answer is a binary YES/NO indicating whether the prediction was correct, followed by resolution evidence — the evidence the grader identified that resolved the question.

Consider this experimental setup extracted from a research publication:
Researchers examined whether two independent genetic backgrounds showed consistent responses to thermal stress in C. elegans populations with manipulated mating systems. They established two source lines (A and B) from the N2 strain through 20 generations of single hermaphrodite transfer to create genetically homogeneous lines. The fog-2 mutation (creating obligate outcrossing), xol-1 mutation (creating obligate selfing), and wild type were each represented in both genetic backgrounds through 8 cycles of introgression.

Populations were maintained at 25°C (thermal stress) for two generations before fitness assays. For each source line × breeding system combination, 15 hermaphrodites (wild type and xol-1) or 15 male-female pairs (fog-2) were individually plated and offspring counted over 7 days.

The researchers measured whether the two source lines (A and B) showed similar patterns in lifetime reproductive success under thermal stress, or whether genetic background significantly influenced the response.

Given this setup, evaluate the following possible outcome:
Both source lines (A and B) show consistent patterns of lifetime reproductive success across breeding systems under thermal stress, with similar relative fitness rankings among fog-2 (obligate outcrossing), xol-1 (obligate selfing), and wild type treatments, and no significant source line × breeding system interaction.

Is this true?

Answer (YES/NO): YES